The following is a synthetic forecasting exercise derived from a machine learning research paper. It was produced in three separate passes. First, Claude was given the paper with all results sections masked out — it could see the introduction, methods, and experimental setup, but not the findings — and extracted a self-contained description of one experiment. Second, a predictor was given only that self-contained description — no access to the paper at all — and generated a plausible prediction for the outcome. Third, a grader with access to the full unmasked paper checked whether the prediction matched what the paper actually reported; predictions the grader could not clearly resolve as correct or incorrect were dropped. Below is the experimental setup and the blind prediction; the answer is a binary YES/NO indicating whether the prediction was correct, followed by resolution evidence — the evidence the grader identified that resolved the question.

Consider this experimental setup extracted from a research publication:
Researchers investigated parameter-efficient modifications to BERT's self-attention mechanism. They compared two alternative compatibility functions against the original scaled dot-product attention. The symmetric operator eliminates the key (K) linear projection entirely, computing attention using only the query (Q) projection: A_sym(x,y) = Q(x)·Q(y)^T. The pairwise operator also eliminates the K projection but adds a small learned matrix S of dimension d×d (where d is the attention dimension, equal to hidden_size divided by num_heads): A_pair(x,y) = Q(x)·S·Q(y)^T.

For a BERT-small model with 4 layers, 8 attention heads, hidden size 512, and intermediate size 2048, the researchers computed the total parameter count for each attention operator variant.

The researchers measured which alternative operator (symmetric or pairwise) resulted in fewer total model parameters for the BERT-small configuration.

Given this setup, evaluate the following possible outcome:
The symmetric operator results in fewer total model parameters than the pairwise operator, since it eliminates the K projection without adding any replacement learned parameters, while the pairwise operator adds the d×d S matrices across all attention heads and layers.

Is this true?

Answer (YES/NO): YES